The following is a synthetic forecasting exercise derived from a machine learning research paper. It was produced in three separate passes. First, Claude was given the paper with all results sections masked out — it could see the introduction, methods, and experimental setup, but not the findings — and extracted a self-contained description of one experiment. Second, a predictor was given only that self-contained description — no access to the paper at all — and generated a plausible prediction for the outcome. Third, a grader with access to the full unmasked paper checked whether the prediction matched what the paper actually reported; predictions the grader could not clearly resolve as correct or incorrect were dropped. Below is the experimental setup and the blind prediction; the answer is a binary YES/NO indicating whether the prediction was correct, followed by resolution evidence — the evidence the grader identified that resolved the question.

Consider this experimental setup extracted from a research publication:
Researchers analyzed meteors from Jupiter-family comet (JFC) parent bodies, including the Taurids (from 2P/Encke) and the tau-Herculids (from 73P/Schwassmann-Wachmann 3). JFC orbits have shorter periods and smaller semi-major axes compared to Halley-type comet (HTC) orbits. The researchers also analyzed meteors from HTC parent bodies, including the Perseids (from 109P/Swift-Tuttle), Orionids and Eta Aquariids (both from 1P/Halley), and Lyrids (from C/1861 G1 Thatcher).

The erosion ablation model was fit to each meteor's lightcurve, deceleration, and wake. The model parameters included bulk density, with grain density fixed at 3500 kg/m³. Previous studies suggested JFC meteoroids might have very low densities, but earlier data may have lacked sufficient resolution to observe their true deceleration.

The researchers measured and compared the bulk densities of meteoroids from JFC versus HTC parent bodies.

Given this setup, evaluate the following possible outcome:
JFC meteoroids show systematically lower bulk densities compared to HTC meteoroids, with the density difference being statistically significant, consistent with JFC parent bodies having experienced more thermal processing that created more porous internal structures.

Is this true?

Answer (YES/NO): NO